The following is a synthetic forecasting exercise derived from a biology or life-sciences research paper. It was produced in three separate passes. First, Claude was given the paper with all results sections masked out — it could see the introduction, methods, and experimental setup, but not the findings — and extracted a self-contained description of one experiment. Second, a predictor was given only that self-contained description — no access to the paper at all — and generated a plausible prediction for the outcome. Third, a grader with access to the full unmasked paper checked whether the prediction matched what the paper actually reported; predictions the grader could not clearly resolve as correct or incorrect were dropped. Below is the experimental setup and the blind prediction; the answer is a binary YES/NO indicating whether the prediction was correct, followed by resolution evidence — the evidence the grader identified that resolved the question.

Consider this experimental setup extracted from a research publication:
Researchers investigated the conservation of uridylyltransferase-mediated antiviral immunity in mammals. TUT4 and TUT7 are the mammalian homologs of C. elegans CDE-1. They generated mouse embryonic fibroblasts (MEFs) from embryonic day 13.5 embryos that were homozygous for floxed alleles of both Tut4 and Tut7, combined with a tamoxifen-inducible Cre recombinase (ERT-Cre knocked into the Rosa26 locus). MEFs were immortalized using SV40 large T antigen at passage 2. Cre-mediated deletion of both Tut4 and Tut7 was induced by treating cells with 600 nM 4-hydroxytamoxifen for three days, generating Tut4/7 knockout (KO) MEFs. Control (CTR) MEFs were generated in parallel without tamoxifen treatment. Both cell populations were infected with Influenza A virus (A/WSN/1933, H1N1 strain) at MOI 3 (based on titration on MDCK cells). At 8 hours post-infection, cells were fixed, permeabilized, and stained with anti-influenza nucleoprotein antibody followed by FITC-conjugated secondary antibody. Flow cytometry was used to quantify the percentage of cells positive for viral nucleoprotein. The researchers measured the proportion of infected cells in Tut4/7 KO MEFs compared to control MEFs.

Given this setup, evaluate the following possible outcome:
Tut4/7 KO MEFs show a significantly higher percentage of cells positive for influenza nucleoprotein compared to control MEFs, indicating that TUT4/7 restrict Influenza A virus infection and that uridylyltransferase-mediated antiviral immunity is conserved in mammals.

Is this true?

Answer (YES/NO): YES